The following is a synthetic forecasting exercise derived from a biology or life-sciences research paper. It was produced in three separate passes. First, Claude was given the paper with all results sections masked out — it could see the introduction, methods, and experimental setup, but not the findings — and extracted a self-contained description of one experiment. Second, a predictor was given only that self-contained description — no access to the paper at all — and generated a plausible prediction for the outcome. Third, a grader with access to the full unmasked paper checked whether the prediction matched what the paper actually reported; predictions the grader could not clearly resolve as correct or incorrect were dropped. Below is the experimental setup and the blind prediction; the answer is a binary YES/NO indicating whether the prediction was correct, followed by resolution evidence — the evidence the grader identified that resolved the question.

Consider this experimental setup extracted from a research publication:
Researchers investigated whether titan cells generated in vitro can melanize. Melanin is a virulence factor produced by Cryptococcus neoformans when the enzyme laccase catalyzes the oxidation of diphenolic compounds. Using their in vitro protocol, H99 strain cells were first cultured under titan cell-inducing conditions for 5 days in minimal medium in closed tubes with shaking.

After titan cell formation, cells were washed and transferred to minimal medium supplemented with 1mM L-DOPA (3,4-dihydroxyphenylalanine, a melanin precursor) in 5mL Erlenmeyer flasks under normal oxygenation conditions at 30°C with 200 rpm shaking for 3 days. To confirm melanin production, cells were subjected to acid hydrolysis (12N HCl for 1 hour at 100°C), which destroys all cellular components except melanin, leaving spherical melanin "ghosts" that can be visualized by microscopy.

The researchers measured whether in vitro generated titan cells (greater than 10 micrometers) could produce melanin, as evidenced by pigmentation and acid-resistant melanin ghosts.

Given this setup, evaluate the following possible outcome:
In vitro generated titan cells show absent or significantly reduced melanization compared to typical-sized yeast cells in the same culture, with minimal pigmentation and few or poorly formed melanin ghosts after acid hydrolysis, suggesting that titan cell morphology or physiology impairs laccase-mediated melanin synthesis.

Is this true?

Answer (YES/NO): NO